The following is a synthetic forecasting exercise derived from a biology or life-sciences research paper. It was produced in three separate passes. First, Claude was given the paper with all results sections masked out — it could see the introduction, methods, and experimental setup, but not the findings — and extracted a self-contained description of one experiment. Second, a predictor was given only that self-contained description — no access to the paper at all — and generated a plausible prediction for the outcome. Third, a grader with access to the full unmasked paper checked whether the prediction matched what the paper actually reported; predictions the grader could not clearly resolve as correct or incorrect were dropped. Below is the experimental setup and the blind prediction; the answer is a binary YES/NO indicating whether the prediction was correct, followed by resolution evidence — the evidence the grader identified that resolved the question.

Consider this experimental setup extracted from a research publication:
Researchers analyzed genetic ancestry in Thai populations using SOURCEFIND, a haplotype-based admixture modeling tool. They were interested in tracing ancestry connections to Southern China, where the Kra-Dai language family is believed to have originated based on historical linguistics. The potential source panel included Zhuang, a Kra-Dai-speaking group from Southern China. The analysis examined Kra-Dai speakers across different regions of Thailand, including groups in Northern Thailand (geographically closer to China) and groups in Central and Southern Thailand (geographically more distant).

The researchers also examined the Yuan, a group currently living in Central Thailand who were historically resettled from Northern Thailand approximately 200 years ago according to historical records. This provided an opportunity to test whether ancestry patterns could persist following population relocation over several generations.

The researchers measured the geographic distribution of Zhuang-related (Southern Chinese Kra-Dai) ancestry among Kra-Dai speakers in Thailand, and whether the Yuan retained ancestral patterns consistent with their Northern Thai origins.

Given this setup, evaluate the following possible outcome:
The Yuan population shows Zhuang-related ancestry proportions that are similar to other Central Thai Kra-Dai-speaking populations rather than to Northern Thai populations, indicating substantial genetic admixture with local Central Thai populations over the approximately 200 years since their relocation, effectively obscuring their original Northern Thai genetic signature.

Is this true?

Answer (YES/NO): NO